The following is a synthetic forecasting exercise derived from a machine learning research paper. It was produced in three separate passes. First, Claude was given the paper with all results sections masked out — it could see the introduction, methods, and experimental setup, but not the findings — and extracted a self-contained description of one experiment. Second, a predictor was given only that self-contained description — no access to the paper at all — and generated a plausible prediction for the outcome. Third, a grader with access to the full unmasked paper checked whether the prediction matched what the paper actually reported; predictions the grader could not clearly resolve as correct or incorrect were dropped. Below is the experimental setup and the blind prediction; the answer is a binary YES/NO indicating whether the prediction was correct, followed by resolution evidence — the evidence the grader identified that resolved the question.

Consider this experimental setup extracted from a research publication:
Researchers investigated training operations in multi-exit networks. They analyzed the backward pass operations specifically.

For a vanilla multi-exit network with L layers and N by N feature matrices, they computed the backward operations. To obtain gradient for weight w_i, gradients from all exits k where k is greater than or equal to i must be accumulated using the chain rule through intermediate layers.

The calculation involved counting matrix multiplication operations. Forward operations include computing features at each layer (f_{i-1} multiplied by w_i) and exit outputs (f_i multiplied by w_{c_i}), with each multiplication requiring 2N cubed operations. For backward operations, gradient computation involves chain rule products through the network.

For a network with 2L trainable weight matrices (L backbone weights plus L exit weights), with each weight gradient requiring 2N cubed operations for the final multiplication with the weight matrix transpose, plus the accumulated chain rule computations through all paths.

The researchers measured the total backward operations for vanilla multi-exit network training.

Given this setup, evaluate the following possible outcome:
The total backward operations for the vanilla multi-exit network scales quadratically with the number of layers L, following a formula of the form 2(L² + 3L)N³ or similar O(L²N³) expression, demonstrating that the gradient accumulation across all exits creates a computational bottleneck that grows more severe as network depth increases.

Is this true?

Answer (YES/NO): NO